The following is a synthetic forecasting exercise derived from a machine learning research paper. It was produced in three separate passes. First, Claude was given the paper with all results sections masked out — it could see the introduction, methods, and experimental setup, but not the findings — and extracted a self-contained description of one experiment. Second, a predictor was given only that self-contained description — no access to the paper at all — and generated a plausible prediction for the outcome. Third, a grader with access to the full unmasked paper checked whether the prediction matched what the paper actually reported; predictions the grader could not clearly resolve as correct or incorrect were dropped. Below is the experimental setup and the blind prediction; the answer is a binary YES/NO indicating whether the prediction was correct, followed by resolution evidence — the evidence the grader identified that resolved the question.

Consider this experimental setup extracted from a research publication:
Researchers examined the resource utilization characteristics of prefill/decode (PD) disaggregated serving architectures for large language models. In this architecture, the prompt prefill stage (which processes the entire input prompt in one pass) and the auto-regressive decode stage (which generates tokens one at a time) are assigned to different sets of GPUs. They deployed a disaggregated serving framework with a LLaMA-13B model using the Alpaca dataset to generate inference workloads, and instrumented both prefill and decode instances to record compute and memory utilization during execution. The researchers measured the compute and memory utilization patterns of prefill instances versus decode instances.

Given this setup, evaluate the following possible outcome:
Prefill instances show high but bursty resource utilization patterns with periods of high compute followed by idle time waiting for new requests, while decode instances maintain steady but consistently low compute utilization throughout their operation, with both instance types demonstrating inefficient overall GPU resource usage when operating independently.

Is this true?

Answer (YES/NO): NO